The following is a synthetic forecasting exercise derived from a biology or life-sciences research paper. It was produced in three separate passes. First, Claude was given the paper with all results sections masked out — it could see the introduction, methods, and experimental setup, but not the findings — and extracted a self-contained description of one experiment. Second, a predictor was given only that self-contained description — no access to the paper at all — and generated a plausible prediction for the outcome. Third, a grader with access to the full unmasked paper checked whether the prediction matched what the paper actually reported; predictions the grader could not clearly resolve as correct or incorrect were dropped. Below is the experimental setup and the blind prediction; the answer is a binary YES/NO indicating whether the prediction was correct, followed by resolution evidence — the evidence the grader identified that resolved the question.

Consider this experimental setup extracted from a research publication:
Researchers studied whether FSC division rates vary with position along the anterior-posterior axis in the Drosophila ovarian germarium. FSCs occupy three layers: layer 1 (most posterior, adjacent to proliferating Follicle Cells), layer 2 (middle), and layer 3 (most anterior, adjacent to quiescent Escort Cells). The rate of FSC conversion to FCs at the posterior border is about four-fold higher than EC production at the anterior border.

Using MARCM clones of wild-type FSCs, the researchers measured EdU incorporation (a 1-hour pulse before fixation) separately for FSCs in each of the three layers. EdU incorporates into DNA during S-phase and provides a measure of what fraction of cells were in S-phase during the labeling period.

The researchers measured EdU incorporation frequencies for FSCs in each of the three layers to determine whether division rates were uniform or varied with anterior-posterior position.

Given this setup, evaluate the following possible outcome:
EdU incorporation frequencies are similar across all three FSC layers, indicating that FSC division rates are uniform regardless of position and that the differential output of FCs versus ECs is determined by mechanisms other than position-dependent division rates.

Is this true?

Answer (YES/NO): NO